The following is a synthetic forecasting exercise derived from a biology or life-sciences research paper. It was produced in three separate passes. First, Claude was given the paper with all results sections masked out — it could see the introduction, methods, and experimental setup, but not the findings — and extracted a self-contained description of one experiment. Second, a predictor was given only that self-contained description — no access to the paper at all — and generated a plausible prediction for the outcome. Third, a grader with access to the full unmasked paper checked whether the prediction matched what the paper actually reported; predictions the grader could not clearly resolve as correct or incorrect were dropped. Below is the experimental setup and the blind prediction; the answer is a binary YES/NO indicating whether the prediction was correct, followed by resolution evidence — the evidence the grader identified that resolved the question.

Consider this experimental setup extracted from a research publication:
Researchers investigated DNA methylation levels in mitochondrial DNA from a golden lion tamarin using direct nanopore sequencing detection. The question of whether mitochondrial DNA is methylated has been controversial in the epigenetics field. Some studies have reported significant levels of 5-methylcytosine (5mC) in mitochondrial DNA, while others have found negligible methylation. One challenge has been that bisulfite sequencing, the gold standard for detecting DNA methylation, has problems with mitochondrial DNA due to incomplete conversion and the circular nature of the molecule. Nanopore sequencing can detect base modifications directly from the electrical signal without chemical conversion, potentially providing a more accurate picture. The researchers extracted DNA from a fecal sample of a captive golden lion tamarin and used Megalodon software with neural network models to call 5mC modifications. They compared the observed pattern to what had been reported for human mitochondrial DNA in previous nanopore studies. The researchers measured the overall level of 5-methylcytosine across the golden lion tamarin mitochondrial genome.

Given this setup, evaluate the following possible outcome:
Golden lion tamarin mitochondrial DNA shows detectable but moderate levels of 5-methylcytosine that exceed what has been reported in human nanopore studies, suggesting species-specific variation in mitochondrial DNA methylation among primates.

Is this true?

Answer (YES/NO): NO